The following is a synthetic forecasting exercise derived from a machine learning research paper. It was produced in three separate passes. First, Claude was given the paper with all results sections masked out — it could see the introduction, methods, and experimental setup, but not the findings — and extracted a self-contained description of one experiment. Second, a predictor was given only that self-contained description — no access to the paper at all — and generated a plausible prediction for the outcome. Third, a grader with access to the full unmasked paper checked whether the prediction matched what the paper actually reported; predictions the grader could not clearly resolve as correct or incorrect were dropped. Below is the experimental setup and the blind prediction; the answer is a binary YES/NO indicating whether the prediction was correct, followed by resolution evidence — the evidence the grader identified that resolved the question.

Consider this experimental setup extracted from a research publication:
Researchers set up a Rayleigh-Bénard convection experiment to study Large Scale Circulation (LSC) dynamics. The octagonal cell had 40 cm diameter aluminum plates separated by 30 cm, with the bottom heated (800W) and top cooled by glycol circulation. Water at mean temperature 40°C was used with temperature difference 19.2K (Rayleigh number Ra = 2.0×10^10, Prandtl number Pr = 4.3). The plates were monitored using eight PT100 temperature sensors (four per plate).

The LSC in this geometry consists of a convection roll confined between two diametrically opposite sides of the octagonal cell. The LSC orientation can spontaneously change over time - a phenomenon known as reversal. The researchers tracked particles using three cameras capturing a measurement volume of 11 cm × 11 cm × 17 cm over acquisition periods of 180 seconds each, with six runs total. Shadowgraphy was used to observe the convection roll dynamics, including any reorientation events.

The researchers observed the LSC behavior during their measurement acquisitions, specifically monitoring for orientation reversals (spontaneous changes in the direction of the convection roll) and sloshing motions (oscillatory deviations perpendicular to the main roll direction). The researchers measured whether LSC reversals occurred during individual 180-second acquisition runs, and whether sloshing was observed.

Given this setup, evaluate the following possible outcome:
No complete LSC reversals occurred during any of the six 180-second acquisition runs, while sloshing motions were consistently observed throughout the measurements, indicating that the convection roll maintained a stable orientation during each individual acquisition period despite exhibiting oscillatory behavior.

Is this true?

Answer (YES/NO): YES